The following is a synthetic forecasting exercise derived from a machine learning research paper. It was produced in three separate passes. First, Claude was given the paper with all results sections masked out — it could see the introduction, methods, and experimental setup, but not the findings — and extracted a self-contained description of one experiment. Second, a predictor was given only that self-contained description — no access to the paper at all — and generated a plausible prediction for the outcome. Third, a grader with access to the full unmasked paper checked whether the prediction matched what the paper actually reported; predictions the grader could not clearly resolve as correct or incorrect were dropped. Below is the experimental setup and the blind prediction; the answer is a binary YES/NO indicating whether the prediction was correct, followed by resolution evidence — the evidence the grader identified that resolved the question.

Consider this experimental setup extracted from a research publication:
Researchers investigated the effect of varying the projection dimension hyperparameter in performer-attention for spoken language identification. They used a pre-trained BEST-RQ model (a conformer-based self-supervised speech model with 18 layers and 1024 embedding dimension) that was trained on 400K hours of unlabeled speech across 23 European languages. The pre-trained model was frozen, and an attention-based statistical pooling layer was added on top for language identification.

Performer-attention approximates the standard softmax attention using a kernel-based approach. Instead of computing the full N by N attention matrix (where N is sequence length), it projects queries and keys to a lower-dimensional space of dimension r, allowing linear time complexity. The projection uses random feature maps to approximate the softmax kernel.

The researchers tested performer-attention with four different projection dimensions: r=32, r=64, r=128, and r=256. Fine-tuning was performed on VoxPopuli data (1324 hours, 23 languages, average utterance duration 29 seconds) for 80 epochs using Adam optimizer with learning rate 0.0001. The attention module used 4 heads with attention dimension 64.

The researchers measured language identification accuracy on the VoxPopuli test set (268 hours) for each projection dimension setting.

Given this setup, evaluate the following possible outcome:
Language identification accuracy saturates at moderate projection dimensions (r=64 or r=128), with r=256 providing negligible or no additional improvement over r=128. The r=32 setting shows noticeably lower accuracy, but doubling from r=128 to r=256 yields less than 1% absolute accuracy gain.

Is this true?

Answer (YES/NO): NO